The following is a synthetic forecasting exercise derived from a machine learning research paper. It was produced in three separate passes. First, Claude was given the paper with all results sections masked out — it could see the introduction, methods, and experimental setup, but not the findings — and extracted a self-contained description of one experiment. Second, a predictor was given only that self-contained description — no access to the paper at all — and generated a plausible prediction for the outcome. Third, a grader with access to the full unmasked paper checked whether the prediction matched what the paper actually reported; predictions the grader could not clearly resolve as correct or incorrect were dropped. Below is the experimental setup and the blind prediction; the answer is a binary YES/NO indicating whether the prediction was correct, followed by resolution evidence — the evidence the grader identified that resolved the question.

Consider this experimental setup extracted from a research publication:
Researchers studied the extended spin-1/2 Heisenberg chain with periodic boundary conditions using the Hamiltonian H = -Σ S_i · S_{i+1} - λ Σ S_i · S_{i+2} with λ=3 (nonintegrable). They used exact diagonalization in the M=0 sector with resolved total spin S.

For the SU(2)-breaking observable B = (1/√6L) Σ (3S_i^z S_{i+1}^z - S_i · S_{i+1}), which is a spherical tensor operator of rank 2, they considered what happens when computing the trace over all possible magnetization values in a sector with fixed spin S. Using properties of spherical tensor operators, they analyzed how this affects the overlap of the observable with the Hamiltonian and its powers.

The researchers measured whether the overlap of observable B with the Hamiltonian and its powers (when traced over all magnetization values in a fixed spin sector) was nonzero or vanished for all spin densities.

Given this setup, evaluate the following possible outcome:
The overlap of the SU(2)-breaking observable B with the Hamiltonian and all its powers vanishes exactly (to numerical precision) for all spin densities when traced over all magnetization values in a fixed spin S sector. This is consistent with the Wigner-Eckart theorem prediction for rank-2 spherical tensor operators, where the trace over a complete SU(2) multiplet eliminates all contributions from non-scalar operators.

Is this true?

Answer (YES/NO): YES